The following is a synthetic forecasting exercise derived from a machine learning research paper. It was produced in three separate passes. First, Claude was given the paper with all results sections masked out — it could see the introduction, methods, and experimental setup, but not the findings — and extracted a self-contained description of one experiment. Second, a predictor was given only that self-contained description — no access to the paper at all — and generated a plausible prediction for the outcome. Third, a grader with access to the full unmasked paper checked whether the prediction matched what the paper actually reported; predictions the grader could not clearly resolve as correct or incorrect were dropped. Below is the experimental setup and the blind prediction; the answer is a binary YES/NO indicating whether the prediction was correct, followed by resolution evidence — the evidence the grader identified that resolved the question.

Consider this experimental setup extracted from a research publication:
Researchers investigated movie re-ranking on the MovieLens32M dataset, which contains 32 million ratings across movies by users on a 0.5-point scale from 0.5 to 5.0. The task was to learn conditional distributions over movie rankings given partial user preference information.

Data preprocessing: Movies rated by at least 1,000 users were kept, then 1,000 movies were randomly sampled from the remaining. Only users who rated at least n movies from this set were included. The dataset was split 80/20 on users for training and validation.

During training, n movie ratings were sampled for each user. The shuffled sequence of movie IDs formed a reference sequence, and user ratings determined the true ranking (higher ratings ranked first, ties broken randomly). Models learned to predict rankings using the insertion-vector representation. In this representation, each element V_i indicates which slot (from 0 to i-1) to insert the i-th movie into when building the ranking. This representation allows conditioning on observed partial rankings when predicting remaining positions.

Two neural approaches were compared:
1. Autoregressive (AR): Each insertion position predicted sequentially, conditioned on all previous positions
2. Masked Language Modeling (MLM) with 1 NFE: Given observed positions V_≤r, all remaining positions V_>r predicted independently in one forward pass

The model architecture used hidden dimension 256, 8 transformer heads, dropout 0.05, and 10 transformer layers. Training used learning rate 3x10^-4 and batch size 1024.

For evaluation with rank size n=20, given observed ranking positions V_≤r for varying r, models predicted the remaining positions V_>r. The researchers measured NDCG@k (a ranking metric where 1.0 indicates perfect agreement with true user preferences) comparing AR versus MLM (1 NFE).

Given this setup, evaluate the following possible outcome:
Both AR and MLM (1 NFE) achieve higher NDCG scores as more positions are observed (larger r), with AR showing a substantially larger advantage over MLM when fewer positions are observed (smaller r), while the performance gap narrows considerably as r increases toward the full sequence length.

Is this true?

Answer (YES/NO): NO